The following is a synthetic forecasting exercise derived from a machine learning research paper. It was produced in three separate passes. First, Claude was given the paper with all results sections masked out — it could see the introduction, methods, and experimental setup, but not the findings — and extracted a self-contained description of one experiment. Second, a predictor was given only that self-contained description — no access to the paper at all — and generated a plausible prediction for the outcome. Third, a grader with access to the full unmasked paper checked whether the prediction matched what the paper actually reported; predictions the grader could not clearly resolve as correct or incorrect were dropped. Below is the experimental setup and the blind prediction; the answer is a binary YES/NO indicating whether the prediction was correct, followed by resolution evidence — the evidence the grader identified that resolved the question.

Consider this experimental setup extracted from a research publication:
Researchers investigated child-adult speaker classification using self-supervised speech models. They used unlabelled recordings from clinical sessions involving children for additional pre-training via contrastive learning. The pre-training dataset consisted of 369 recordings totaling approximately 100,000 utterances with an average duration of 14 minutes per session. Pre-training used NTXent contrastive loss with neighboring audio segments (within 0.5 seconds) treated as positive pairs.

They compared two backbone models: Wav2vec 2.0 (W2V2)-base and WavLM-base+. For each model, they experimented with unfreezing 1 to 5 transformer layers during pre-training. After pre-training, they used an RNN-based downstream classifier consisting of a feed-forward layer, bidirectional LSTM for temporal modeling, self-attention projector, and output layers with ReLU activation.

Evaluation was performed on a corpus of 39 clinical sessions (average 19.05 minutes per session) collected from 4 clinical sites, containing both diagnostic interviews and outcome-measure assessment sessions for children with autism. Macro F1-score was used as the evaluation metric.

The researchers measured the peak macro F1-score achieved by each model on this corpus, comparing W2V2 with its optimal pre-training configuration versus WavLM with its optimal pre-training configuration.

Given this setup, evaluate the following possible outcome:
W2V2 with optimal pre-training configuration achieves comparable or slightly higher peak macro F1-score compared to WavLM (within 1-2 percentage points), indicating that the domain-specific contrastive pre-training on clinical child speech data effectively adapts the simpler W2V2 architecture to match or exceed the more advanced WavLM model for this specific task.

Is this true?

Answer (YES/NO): NO